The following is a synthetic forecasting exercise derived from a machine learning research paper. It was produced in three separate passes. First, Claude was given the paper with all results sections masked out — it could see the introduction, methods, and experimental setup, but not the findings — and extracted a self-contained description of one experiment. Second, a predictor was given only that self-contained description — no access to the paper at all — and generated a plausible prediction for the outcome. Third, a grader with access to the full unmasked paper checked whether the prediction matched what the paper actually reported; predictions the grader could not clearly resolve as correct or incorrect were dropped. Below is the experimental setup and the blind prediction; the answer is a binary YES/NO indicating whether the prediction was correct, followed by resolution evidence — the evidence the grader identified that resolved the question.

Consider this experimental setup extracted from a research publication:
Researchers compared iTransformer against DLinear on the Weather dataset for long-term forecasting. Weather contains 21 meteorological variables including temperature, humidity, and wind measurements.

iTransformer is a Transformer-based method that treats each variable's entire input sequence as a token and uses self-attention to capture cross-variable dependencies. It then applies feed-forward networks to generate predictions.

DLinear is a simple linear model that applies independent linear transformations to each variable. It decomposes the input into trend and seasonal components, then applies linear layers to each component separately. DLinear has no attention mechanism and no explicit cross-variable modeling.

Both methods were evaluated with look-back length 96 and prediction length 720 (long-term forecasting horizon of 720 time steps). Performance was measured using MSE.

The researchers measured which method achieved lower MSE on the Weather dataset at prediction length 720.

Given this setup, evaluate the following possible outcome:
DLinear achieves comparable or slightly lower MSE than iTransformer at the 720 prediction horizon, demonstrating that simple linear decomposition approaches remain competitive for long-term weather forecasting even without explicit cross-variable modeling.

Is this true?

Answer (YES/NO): YES